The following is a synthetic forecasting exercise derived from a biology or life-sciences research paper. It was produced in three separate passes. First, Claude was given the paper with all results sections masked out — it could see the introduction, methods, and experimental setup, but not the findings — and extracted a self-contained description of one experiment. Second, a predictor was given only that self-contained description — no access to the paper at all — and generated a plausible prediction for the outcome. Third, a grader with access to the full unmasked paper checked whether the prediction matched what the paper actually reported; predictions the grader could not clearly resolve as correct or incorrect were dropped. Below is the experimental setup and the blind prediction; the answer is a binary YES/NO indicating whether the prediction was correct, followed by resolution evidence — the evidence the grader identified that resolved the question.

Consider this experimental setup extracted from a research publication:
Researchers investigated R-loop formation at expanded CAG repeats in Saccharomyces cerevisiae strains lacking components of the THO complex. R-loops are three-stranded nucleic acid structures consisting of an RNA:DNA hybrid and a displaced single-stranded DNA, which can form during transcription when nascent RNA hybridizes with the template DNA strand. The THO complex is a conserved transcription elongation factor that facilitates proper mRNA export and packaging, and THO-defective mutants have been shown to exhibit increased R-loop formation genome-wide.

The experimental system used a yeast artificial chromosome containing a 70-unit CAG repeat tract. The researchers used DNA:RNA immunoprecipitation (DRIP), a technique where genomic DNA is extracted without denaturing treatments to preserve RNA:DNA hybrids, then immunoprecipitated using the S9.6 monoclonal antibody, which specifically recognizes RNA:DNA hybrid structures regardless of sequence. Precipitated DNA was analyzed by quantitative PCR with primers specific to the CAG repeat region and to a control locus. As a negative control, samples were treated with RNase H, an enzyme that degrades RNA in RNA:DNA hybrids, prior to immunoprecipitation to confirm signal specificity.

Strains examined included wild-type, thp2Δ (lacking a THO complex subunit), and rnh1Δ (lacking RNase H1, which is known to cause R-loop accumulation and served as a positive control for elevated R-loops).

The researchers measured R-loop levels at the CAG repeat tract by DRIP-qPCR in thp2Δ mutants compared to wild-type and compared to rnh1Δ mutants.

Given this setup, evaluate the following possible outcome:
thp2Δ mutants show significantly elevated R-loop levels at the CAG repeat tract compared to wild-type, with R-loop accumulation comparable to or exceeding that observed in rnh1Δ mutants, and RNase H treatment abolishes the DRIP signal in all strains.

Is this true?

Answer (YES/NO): NO